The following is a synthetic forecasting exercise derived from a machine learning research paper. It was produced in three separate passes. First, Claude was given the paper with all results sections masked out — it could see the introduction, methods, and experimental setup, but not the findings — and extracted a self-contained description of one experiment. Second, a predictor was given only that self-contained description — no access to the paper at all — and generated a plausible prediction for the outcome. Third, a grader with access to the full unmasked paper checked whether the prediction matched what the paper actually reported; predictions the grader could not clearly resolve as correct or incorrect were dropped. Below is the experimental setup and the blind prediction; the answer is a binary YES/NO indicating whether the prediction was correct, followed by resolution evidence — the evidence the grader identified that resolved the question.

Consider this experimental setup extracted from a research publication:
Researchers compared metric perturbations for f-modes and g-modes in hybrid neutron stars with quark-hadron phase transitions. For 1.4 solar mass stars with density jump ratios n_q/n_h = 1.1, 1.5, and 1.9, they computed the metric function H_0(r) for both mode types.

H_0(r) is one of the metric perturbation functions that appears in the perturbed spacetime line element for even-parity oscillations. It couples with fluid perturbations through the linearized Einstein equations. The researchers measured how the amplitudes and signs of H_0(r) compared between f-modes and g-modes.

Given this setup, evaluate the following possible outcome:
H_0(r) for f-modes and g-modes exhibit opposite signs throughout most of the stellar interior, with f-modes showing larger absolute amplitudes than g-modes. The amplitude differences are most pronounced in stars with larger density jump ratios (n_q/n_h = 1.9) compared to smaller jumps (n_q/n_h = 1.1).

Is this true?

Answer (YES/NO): NO